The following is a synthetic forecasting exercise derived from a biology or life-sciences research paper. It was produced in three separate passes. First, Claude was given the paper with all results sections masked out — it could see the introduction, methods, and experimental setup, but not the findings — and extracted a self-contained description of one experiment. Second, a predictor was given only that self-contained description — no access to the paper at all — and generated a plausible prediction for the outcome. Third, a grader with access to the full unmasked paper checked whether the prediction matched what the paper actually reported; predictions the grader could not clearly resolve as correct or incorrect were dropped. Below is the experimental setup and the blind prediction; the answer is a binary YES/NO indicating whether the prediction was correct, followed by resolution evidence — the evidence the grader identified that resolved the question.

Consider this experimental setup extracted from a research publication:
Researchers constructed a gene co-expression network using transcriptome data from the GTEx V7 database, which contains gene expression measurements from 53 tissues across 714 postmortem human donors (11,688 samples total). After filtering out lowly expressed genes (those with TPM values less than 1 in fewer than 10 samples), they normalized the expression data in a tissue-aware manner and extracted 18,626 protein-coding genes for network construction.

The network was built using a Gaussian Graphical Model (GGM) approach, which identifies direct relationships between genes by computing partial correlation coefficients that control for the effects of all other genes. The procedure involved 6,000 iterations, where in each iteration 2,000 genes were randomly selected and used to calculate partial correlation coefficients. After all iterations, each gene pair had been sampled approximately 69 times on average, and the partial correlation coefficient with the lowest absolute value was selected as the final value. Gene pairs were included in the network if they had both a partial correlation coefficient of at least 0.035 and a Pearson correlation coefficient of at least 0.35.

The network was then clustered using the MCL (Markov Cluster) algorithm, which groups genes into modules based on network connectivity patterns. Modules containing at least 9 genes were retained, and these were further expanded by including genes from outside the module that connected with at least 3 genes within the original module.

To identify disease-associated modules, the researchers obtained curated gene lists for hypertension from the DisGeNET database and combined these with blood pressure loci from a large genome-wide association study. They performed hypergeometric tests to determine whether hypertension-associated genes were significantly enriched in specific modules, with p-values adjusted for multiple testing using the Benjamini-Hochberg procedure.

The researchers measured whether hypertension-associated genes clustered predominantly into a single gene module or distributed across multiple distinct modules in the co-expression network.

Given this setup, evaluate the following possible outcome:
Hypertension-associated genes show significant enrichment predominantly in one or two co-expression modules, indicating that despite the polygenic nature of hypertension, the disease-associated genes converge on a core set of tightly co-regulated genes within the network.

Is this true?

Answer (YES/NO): NO